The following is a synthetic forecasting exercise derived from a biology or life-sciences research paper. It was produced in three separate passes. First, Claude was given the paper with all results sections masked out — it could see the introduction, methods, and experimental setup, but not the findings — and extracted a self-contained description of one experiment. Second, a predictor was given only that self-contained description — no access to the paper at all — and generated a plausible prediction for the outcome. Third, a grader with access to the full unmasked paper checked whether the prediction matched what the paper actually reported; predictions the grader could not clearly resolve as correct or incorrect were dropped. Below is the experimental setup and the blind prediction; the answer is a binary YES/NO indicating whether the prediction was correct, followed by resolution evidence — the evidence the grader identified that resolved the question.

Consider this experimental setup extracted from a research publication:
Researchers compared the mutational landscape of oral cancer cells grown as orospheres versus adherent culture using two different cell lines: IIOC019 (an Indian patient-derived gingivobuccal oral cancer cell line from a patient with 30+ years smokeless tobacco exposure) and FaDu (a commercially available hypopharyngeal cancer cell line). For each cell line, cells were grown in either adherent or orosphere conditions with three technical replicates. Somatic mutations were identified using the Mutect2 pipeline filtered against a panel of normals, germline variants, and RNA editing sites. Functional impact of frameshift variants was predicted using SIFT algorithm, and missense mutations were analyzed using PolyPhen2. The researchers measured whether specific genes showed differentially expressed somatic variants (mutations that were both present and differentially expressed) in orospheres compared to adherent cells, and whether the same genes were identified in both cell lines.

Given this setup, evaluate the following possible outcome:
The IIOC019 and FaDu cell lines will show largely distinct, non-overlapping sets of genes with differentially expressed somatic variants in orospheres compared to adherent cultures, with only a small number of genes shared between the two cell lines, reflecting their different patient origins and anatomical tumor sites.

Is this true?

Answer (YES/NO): YES